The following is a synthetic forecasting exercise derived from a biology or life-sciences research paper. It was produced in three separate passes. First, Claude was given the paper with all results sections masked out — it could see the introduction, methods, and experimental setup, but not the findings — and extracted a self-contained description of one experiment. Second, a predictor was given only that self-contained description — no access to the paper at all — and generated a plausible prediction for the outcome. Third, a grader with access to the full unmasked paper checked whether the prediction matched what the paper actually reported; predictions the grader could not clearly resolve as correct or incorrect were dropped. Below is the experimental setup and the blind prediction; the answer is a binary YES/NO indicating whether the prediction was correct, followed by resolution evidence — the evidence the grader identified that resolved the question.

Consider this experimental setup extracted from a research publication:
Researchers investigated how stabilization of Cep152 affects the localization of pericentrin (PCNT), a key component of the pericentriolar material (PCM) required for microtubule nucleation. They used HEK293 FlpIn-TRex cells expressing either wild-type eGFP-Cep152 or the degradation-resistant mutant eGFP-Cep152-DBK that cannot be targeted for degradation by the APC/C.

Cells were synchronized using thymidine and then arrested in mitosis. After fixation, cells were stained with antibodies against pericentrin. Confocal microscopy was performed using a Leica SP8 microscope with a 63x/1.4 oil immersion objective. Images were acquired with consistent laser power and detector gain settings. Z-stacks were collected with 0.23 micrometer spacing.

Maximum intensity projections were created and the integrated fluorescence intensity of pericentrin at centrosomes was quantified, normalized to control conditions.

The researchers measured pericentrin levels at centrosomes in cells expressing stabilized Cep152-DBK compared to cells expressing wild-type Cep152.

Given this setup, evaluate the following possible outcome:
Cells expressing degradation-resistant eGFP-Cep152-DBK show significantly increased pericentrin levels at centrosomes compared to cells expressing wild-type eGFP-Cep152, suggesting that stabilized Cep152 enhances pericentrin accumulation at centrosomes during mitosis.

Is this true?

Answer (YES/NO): NO